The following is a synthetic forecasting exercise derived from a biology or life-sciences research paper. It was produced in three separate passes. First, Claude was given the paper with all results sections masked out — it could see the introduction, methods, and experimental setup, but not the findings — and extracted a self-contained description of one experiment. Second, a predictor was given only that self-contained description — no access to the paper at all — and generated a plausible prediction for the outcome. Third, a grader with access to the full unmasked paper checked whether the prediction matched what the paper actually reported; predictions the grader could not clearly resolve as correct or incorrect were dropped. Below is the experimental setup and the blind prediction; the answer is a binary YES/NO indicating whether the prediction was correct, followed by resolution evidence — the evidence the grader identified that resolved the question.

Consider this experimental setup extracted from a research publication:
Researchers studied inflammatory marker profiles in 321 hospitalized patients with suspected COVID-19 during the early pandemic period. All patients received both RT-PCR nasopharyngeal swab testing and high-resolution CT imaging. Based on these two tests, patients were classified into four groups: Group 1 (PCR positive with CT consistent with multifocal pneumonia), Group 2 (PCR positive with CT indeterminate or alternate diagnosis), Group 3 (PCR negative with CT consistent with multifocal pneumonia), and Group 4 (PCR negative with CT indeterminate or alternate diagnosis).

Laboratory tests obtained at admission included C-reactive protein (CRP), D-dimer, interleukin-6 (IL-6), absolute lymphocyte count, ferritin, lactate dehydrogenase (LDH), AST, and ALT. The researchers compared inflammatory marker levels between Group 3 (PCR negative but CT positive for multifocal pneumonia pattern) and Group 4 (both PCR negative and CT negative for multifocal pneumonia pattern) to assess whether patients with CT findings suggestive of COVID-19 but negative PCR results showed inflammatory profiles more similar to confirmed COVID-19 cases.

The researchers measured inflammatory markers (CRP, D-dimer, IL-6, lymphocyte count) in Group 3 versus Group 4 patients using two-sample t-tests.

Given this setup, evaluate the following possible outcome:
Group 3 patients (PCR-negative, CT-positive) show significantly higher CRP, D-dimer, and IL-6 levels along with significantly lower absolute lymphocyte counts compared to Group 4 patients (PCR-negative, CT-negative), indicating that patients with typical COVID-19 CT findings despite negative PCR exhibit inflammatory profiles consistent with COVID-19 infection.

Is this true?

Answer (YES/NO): YES